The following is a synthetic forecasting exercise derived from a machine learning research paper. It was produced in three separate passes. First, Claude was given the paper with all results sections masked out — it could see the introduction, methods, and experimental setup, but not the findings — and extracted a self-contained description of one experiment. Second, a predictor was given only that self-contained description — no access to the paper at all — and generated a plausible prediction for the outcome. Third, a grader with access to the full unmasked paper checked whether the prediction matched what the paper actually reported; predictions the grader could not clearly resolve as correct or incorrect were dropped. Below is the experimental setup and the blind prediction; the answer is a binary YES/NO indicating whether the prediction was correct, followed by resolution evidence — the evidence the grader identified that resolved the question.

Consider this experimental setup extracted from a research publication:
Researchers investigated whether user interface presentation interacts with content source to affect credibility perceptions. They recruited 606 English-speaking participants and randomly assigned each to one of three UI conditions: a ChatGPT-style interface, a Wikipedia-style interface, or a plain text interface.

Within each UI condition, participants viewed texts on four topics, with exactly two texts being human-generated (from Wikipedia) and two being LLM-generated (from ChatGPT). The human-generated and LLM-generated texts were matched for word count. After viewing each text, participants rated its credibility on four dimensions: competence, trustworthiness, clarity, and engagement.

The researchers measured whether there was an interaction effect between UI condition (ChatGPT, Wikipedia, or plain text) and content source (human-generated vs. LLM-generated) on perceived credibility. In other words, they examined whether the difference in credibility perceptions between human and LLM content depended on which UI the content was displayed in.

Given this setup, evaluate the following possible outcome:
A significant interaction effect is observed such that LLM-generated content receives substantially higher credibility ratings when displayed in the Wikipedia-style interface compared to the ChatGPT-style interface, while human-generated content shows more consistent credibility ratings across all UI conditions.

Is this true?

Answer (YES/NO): NO